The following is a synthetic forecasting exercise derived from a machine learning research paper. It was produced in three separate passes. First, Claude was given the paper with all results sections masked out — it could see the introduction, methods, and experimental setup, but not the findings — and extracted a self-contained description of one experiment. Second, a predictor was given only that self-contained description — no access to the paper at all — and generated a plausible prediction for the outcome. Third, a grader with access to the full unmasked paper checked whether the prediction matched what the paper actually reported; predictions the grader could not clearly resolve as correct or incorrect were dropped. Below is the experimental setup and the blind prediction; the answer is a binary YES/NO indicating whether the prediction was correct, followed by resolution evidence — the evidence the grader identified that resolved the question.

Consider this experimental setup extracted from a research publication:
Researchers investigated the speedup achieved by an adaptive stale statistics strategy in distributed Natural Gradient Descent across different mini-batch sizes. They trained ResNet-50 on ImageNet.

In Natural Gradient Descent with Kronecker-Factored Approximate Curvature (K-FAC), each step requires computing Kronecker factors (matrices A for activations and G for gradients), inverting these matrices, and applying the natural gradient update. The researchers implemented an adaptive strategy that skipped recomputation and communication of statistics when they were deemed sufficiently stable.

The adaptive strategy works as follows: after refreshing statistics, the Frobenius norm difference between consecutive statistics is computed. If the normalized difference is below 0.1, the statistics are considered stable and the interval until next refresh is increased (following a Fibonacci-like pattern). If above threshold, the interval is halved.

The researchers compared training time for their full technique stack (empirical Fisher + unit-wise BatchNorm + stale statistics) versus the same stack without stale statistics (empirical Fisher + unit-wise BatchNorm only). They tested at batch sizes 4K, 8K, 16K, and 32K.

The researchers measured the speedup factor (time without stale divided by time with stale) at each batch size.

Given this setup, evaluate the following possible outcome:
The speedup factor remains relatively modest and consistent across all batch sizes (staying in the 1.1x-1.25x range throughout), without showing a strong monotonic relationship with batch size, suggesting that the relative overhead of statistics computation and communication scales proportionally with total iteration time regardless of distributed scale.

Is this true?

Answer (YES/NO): NO